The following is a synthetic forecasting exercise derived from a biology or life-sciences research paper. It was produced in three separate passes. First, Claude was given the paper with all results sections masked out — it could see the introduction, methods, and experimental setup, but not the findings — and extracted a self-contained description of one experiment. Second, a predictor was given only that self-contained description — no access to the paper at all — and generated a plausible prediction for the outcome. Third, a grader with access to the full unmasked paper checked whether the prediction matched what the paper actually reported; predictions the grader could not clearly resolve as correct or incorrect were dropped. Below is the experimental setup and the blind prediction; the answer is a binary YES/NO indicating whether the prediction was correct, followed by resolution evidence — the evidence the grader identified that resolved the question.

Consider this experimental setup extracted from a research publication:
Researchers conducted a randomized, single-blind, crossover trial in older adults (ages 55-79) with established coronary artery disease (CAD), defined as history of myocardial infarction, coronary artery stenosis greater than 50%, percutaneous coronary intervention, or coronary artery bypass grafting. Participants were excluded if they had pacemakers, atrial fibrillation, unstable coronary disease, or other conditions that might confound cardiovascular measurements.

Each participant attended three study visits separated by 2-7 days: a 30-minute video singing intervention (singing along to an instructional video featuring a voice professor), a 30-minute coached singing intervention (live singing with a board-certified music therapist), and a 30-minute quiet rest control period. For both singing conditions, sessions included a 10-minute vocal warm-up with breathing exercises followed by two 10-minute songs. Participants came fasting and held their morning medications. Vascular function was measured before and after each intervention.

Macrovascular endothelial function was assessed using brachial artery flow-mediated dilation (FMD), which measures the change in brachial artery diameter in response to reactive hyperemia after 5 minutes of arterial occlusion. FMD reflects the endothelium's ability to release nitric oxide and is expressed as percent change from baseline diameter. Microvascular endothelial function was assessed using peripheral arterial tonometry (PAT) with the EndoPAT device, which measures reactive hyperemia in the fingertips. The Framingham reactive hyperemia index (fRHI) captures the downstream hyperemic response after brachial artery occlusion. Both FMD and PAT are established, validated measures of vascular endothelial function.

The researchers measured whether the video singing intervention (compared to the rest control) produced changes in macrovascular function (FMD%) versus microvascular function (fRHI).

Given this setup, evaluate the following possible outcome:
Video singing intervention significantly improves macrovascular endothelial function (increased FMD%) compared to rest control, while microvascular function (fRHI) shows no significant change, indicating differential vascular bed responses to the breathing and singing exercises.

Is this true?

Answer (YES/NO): NO